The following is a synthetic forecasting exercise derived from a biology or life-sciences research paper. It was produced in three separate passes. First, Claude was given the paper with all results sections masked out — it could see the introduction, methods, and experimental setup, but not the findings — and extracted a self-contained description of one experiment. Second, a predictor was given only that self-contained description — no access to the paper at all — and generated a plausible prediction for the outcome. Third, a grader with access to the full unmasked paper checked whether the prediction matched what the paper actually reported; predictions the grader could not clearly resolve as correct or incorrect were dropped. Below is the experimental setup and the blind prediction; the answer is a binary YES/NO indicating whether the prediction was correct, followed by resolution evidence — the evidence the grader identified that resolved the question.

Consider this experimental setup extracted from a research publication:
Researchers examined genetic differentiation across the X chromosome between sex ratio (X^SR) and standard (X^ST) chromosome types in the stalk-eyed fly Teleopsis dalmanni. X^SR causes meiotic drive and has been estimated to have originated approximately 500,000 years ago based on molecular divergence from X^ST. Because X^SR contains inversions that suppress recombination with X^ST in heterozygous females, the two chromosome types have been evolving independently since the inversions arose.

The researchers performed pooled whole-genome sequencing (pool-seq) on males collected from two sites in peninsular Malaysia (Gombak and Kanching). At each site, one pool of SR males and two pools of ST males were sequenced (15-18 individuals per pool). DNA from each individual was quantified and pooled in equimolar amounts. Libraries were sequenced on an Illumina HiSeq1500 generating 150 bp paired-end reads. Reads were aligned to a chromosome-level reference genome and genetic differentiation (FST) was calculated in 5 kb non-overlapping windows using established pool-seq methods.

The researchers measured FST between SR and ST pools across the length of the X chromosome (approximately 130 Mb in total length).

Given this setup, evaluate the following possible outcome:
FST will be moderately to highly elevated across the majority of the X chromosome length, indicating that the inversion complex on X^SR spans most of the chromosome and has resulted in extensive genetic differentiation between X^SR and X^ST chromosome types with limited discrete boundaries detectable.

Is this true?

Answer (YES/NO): YES